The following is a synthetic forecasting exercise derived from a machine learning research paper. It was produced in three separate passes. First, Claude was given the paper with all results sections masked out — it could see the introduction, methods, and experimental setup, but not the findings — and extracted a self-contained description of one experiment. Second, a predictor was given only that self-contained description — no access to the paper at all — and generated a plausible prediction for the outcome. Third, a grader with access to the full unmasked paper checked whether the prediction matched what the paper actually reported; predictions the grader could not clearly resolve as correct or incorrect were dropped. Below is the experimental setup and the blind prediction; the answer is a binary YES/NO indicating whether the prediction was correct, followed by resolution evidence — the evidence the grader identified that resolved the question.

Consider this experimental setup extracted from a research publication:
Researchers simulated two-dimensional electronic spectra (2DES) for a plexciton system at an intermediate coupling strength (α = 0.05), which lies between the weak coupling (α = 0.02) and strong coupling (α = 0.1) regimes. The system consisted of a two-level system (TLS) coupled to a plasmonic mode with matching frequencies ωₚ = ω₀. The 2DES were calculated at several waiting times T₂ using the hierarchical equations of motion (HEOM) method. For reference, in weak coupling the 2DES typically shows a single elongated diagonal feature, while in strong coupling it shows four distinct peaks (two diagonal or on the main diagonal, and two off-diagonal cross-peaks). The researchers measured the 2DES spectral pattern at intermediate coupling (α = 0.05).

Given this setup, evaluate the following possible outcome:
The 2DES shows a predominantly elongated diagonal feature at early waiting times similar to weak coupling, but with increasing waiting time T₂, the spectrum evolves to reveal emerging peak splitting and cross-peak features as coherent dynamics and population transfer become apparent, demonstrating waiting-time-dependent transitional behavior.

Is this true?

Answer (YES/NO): NO